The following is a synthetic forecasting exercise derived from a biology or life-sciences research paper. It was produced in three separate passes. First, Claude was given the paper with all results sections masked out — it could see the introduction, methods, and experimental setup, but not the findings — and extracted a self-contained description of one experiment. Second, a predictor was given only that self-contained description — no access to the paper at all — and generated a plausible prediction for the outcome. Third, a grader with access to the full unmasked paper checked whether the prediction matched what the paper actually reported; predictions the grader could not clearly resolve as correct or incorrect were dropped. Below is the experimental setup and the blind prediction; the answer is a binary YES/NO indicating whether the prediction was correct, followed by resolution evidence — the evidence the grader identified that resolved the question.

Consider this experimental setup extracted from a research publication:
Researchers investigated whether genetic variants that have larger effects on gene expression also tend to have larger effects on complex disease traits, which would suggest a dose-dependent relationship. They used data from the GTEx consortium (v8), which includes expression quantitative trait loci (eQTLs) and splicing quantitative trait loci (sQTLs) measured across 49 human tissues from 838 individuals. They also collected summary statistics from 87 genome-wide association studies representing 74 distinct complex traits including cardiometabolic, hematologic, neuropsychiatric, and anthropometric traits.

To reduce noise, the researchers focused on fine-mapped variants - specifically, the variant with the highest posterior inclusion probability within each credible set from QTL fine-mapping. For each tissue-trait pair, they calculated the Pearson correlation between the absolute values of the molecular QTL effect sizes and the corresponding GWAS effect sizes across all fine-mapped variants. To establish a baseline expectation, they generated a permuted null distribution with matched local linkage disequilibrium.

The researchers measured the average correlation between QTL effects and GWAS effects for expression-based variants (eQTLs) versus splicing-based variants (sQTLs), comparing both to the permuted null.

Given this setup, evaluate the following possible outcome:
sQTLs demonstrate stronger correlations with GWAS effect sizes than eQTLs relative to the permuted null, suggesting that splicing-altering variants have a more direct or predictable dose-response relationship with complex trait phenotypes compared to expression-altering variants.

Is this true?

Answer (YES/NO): YES